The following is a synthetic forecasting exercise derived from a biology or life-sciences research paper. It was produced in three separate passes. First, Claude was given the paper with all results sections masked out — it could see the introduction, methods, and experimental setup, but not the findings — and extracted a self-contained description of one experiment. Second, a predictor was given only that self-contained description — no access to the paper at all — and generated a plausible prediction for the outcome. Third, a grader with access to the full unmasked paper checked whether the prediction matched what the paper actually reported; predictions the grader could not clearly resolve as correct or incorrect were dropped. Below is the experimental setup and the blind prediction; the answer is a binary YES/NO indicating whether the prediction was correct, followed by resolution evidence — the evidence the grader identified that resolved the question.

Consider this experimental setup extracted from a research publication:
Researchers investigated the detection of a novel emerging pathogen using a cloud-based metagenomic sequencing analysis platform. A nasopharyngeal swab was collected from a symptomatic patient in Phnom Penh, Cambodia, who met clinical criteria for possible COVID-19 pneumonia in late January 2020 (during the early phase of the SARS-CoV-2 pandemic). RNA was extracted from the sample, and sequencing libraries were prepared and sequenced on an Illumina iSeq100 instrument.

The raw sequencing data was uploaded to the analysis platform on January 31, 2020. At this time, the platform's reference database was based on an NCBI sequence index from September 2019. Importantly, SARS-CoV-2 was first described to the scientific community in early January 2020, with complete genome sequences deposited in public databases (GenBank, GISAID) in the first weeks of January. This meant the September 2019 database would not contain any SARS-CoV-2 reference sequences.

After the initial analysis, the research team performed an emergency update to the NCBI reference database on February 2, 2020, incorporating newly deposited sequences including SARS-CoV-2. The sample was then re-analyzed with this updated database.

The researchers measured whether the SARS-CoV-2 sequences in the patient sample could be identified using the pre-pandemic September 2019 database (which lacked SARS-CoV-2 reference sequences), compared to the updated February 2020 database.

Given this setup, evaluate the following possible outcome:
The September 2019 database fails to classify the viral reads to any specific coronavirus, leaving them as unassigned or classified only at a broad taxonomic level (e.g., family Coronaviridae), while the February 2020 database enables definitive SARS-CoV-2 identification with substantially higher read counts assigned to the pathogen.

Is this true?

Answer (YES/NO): NO